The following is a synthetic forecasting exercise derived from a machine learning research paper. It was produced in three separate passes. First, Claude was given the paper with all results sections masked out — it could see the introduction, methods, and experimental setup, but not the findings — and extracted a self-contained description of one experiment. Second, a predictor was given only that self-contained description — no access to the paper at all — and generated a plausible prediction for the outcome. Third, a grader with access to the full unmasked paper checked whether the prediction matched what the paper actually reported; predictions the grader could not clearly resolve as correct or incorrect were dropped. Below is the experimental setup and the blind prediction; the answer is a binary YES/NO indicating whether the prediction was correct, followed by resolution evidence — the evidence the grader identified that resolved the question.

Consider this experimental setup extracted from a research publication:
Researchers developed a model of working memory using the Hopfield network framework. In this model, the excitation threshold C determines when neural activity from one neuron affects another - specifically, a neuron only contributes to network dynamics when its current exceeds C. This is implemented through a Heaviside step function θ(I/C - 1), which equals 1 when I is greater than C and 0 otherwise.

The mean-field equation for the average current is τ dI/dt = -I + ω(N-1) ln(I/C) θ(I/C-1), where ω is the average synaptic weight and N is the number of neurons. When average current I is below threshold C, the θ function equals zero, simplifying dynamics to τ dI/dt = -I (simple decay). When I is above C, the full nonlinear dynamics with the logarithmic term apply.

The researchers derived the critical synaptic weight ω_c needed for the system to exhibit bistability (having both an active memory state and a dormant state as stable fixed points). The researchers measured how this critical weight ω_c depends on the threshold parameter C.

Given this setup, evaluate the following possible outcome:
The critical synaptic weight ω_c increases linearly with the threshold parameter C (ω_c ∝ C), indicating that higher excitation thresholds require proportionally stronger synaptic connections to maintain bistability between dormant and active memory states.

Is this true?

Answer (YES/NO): YES